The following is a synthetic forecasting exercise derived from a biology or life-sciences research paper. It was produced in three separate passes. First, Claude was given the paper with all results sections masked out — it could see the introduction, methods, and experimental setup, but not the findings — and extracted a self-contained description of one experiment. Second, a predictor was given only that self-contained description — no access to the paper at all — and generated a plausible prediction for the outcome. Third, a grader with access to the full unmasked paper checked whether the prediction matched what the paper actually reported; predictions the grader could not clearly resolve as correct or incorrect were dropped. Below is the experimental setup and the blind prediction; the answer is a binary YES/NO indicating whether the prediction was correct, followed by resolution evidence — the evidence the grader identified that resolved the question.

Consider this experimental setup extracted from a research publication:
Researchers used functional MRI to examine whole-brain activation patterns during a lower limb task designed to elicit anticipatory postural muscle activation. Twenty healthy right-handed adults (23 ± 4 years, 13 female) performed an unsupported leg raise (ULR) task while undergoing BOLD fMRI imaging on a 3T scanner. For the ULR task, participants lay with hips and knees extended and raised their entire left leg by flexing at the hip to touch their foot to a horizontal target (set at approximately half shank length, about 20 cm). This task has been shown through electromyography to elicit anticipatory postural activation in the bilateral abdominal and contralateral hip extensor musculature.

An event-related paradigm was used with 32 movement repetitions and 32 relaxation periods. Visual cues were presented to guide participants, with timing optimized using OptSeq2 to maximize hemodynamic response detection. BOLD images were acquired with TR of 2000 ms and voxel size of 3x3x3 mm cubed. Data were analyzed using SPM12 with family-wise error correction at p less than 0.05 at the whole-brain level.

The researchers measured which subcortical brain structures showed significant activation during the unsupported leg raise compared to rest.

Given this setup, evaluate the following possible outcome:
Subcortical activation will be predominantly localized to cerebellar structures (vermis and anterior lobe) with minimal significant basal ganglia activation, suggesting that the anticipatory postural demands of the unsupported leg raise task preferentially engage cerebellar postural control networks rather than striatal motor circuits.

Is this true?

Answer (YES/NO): NO